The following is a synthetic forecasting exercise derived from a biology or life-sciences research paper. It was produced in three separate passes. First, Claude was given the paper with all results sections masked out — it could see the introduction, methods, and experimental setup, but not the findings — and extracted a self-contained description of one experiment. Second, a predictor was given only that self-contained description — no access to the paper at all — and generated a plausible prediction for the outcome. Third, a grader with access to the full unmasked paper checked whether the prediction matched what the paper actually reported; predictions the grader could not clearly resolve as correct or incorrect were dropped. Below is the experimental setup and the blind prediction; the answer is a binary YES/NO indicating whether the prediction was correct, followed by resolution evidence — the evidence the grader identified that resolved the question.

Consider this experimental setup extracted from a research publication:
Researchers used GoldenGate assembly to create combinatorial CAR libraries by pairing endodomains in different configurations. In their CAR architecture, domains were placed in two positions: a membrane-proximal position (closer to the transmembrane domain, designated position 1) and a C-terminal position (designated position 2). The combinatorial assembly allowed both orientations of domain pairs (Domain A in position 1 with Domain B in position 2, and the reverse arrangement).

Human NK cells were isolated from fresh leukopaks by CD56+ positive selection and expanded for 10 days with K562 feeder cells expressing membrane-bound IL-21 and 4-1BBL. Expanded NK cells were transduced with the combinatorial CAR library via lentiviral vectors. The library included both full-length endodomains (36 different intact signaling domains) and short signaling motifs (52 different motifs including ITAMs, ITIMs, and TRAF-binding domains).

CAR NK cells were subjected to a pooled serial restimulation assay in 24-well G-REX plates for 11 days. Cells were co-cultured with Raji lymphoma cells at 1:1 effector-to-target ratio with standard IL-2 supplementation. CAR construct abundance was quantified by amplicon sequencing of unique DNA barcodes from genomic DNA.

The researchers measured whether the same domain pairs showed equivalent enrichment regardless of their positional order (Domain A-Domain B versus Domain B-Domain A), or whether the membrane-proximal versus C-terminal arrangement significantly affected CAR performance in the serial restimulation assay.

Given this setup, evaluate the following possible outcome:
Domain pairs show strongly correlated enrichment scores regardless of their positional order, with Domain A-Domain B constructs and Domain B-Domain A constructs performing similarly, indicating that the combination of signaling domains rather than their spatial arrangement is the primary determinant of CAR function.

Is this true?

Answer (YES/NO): NO